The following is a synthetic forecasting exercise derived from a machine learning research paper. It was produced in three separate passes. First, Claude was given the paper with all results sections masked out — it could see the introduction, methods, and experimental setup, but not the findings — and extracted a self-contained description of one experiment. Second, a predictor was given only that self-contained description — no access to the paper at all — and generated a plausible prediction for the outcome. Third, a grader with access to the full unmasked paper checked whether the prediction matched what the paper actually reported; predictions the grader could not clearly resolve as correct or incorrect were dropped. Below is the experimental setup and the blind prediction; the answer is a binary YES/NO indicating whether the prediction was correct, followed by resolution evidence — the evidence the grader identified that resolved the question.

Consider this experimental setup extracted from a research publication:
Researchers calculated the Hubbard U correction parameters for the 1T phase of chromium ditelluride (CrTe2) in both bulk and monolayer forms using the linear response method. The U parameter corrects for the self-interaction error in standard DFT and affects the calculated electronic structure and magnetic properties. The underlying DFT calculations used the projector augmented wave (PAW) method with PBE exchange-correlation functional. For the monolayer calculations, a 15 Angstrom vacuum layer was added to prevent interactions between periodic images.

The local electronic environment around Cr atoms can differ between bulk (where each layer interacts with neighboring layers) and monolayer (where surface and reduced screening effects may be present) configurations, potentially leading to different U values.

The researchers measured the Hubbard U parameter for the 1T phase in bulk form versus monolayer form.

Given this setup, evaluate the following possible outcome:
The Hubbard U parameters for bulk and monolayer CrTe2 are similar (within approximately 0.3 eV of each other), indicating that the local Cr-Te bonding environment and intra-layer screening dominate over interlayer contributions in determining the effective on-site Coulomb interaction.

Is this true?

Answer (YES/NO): YES